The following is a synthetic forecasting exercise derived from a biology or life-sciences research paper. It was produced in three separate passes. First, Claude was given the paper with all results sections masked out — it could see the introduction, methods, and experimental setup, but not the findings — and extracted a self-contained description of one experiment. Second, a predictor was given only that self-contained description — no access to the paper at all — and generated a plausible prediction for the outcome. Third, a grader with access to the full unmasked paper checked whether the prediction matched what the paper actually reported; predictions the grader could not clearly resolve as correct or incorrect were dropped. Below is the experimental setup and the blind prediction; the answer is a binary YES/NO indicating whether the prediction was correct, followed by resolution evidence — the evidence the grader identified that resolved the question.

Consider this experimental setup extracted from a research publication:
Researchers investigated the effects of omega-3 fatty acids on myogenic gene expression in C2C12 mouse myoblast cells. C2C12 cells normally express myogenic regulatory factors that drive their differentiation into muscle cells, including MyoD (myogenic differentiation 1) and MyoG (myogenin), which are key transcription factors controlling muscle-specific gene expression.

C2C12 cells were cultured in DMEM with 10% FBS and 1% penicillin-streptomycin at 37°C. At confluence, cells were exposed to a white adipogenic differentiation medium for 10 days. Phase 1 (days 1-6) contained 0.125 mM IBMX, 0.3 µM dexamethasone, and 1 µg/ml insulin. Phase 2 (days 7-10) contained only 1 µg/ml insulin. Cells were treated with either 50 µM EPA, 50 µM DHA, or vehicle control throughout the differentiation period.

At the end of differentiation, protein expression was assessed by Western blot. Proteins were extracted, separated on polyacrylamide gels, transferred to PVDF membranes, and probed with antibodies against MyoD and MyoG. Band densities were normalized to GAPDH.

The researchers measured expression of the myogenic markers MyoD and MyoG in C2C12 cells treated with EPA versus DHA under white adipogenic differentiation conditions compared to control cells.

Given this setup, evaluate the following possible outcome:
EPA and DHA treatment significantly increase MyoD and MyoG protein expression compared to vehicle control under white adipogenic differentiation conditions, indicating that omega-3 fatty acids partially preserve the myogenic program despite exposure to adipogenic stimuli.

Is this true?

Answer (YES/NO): NO